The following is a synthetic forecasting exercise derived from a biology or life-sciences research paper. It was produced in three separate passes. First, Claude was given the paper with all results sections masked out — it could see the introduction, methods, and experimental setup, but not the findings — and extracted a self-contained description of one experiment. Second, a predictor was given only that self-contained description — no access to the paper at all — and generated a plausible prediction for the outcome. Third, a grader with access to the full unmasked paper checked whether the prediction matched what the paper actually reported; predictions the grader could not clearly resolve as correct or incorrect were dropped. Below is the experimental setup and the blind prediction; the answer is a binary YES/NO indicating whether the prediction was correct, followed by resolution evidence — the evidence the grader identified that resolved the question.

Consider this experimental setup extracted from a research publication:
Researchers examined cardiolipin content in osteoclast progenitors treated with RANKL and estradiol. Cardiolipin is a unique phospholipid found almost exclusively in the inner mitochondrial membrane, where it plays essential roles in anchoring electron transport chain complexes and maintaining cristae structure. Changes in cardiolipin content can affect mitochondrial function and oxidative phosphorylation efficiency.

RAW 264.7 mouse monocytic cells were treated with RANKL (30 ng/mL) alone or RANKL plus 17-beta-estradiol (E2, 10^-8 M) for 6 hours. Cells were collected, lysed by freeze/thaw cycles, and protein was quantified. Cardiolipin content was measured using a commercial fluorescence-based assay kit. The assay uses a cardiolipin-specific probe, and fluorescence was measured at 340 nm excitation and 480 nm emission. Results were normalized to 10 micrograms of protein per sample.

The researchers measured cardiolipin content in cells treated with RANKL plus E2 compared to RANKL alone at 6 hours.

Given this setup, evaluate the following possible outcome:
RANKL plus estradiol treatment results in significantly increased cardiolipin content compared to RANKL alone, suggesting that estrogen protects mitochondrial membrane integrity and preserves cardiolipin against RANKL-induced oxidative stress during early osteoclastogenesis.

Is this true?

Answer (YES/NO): NO